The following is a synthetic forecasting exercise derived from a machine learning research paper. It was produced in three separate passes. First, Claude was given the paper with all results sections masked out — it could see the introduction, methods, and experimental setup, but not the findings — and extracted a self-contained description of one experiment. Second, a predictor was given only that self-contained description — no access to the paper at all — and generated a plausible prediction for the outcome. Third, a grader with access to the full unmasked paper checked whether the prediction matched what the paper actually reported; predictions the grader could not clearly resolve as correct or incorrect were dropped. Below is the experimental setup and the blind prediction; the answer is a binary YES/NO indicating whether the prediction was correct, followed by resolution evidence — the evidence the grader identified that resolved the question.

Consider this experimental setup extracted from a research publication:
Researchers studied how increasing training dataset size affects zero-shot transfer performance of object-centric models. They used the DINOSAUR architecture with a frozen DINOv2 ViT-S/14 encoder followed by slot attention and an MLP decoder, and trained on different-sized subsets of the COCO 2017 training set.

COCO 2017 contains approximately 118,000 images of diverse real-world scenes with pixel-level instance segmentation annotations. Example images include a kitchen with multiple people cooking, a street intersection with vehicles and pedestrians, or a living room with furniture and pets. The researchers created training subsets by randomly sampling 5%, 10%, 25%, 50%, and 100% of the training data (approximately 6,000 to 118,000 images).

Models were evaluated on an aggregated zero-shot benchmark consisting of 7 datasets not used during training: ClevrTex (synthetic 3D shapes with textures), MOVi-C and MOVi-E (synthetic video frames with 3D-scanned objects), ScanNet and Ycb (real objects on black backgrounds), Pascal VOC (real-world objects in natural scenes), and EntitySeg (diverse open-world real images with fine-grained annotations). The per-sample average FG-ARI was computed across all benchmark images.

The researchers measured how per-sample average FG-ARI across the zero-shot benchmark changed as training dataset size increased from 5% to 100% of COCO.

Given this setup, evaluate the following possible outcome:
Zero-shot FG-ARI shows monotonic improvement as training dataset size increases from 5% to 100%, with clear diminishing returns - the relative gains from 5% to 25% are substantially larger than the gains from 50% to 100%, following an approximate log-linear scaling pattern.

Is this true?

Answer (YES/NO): NO